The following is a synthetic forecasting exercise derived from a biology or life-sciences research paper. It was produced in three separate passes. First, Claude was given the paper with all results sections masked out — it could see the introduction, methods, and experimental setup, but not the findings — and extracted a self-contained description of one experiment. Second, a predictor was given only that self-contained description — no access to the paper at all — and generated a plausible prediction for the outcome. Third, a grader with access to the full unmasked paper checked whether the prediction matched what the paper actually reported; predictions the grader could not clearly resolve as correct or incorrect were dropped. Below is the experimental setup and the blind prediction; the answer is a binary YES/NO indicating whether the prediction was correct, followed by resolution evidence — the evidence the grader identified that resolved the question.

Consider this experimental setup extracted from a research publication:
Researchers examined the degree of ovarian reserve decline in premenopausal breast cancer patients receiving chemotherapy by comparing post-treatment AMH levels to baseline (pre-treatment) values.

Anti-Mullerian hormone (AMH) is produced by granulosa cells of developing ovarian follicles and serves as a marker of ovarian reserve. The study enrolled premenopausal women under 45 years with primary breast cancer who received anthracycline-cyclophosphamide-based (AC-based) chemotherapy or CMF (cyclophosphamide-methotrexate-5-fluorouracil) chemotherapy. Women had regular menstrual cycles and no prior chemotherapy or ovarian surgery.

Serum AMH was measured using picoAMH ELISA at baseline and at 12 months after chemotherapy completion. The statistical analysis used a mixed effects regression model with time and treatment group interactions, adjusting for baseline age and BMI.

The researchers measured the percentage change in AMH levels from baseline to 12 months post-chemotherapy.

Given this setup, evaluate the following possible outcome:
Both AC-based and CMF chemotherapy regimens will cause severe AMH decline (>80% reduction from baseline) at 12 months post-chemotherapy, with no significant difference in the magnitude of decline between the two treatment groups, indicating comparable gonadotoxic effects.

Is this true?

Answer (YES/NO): YES